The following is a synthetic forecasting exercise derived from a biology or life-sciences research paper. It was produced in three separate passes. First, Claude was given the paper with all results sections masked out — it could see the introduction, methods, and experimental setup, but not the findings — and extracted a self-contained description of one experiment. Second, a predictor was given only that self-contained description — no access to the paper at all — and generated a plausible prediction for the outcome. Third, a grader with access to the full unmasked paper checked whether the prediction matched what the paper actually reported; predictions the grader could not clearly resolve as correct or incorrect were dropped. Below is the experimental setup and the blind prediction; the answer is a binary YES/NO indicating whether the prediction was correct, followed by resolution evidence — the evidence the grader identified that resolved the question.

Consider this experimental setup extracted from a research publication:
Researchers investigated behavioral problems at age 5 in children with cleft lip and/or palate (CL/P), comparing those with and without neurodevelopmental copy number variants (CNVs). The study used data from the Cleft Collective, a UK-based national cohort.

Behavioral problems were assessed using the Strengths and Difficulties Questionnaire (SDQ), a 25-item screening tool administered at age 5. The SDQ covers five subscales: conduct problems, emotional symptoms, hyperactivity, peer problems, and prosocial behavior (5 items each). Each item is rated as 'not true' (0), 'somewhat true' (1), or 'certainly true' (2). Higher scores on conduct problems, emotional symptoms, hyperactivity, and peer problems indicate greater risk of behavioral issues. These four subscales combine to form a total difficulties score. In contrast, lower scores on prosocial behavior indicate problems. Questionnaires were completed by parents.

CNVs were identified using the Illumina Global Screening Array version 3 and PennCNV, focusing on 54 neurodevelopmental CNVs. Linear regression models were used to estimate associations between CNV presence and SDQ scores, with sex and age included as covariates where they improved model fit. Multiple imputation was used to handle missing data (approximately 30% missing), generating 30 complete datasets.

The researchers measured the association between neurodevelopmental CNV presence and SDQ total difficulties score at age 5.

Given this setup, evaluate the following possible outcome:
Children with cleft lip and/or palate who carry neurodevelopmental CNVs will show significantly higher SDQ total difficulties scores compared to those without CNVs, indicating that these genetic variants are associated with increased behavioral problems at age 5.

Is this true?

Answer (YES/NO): YES